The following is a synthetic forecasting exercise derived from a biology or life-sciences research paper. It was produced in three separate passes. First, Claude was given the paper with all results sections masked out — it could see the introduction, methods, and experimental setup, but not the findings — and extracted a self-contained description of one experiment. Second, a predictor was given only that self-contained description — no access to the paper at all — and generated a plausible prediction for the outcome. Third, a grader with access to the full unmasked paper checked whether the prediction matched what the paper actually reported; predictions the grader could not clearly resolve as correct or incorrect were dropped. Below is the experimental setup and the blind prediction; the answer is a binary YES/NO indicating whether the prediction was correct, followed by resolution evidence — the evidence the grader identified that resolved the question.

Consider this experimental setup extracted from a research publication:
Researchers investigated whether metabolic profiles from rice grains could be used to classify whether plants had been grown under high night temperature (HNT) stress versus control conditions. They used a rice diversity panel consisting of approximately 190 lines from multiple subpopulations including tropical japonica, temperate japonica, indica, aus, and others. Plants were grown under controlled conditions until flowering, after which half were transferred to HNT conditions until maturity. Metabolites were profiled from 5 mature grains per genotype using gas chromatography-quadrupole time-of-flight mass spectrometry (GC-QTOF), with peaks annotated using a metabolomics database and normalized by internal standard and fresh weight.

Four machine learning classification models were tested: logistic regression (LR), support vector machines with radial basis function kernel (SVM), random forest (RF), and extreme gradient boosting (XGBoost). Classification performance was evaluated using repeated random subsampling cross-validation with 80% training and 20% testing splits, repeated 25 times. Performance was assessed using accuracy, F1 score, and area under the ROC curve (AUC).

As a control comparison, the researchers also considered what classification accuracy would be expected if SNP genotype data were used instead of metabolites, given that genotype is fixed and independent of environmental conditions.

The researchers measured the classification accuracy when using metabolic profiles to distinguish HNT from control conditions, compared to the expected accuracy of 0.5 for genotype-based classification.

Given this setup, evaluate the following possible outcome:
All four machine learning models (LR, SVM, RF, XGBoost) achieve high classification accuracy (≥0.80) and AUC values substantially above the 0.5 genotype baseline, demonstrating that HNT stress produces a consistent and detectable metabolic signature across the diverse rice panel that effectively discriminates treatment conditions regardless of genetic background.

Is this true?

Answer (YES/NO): NO